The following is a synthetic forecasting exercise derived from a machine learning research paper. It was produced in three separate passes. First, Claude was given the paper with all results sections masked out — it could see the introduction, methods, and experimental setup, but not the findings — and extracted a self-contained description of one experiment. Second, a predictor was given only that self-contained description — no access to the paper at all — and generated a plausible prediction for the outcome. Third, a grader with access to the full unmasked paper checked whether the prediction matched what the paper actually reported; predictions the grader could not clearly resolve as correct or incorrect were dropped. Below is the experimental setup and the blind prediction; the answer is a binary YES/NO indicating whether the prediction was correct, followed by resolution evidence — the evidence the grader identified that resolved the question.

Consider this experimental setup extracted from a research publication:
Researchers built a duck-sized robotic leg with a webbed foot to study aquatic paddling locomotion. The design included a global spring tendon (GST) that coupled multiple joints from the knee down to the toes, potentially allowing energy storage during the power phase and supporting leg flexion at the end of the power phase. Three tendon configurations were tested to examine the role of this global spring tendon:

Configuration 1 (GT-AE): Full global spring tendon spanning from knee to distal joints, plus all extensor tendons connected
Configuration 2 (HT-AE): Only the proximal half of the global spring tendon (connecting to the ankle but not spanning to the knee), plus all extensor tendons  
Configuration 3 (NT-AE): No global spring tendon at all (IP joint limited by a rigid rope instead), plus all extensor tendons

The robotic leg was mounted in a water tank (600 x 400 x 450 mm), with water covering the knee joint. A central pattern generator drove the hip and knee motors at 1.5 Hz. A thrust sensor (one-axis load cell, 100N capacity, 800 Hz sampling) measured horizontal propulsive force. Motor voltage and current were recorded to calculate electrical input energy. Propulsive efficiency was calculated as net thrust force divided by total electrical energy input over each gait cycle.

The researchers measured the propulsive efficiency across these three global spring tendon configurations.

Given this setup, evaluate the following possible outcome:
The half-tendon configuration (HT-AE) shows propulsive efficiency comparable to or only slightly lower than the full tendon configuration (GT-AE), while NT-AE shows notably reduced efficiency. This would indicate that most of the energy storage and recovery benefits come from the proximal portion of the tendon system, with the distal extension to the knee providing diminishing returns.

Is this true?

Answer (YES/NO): NO